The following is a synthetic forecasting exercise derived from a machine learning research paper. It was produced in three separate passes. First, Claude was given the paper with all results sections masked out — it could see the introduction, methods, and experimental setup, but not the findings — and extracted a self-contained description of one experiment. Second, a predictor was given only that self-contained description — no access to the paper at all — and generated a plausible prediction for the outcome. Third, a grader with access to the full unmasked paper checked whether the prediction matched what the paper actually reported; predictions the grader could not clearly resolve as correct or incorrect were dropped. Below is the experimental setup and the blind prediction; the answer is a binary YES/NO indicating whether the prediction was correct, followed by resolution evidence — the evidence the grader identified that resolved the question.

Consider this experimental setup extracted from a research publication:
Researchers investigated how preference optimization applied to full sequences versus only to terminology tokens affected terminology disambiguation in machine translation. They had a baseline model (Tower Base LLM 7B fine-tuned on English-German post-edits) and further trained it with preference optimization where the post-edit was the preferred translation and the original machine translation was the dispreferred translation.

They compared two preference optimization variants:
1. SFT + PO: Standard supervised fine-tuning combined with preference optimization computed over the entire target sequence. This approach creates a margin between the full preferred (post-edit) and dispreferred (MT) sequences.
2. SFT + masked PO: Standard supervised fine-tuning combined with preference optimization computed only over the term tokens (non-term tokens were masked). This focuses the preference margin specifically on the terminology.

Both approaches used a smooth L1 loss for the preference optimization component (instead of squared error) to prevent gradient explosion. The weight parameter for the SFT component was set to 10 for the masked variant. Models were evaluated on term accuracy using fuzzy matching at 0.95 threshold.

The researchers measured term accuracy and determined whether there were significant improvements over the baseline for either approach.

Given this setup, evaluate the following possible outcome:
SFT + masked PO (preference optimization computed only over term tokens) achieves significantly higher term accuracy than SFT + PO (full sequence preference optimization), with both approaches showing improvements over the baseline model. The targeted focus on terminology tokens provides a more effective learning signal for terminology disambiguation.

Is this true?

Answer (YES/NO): NO